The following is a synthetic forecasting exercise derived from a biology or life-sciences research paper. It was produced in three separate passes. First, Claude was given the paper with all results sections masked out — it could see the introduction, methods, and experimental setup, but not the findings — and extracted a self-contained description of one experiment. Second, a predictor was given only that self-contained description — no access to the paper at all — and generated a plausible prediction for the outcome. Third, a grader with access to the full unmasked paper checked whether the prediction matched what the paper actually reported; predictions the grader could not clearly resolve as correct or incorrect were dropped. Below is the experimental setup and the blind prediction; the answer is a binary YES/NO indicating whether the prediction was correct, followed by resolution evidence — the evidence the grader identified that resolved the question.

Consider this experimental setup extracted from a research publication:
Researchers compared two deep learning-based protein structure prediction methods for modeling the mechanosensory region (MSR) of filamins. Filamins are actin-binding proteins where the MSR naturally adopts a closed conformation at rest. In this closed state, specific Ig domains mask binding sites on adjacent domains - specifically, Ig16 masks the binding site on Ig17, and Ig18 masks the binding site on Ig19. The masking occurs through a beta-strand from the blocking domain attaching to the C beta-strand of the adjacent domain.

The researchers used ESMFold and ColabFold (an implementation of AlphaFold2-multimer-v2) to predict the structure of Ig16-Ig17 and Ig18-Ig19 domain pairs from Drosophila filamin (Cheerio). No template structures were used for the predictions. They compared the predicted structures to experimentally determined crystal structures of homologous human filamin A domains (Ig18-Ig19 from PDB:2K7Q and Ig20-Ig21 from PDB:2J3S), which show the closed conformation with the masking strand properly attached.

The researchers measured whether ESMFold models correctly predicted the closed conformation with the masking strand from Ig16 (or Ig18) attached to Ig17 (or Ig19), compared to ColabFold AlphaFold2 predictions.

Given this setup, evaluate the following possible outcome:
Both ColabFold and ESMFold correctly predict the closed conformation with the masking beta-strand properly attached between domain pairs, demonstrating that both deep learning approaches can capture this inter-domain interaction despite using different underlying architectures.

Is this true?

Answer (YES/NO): NO